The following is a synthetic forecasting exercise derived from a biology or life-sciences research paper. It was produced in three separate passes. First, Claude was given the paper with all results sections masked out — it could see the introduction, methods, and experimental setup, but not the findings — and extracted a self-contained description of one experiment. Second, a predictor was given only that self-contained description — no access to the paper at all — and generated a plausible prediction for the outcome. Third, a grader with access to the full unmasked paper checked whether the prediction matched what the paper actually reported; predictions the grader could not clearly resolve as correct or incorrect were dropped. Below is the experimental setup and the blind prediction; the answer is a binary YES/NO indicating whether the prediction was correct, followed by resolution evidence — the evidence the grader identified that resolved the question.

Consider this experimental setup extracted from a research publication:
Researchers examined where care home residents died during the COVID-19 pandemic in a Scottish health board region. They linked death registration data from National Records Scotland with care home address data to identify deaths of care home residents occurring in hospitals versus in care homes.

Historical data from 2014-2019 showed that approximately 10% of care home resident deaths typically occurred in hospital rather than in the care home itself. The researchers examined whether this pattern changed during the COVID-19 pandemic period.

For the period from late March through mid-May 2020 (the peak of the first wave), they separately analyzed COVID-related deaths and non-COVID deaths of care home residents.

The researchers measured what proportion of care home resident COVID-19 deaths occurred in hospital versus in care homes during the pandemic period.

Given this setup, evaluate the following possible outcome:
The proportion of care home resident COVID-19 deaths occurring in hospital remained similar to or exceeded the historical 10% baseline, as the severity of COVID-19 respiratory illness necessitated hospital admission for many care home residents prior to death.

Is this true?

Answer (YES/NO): NO